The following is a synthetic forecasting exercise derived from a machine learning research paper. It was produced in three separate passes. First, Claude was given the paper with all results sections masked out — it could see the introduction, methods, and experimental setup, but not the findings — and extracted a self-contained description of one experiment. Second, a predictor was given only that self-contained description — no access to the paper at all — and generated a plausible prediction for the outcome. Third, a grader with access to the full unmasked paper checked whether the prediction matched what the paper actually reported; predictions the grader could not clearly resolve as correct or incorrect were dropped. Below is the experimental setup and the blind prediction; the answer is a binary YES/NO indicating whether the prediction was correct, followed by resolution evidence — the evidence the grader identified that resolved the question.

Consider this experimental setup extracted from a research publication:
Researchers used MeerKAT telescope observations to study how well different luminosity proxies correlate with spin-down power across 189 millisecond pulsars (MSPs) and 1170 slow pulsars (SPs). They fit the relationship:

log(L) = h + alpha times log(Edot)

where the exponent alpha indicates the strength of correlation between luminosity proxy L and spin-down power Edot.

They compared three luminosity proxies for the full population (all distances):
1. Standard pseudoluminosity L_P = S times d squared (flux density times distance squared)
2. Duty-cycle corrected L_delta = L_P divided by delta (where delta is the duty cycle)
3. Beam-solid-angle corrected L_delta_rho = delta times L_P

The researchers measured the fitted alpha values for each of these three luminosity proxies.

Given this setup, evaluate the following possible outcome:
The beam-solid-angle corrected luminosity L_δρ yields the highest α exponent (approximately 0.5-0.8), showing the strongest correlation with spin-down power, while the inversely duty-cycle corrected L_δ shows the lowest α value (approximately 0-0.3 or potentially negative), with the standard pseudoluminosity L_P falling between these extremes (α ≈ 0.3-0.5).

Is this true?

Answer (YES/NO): NO